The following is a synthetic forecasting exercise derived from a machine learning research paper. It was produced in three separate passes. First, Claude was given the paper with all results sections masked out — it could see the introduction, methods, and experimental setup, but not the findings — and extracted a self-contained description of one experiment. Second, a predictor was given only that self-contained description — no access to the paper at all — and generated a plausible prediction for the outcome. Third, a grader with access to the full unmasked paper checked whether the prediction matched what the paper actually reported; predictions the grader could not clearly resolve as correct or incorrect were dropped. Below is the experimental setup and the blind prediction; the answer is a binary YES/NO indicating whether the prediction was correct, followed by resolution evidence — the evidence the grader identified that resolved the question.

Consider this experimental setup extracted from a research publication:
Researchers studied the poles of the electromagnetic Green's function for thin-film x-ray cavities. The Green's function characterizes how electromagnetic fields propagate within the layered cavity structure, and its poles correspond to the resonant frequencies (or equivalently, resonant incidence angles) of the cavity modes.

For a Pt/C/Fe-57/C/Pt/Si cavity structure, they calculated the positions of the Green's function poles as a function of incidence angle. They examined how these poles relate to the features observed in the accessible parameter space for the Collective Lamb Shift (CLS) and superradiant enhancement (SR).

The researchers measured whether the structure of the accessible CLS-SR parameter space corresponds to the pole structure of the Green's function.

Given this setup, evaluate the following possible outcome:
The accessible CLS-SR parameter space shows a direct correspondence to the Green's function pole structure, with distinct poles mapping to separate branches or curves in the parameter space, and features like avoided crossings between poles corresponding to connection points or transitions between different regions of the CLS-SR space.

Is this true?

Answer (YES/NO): NO